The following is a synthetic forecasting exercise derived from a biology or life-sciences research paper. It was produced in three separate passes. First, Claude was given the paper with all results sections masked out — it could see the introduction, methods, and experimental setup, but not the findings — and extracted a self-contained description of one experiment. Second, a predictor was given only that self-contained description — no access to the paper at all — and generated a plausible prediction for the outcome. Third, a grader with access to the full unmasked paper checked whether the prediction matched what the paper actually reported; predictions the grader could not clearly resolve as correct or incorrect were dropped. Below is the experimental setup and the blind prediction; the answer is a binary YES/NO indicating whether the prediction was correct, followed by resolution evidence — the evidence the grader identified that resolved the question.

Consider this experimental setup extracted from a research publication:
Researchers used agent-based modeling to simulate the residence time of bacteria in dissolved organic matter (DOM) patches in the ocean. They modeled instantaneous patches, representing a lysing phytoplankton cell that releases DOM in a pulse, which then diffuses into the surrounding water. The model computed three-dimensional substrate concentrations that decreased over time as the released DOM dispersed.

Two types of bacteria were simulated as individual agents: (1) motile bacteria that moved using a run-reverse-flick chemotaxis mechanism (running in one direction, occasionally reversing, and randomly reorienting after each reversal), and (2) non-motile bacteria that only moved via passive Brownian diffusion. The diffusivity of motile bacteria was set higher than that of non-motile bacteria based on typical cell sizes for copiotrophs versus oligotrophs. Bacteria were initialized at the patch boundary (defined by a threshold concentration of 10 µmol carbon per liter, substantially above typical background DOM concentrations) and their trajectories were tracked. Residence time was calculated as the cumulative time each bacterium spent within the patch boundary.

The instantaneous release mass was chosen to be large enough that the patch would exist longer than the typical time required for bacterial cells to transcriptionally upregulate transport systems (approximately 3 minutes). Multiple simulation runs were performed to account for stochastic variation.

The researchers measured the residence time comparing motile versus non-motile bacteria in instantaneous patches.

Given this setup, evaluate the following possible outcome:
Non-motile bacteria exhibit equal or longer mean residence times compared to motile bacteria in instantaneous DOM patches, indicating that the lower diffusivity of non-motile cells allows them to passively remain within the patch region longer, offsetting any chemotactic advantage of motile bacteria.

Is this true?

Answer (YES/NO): NO